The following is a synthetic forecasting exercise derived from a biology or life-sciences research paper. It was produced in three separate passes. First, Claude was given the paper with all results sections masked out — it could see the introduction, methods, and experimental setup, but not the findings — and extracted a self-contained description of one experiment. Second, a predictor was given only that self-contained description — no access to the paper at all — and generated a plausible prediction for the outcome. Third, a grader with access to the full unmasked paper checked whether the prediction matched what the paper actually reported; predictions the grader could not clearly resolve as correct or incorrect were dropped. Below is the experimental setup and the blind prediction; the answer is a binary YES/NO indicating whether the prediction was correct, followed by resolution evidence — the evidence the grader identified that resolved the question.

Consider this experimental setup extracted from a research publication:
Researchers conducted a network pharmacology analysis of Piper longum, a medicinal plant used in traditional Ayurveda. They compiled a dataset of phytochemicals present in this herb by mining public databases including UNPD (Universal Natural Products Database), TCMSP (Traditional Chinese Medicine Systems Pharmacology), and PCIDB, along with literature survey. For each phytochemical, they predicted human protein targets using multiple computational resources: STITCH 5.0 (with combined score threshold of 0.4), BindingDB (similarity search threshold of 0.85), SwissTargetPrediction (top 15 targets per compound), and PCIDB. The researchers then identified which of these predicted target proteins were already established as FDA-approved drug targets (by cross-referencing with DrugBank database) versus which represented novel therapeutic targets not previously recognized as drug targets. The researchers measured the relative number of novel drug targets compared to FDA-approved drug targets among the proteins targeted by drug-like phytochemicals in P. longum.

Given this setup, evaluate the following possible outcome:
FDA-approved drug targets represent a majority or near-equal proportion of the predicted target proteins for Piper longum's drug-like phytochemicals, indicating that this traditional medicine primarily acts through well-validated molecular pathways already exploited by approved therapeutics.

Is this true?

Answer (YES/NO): NO